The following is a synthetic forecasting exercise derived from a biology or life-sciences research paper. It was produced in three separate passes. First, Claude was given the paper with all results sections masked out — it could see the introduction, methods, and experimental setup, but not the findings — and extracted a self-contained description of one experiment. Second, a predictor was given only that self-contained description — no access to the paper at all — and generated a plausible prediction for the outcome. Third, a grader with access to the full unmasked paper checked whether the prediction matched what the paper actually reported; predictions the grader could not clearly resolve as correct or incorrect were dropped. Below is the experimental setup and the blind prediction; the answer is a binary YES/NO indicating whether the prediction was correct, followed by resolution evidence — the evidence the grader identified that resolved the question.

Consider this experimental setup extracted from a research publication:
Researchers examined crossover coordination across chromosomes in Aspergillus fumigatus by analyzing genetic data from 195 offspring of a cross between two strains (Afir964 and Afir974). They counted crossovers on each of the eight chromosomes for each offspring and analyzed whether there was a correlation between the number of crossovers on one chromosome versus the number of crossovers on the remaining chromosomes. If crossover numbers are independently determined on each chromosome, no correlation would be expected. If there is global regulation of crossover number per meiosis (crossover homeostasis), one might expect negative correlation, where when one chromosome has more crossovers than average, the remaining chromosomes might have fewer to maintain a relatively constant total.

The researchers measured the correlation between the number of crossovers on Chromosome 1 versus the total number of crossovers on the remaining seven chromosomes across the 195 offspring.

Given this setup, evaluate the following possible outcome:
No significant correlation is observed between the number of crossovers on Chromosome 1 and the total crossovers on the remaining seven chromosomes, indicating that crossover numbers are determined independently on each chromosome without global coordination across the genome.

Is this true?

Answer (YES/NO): NO